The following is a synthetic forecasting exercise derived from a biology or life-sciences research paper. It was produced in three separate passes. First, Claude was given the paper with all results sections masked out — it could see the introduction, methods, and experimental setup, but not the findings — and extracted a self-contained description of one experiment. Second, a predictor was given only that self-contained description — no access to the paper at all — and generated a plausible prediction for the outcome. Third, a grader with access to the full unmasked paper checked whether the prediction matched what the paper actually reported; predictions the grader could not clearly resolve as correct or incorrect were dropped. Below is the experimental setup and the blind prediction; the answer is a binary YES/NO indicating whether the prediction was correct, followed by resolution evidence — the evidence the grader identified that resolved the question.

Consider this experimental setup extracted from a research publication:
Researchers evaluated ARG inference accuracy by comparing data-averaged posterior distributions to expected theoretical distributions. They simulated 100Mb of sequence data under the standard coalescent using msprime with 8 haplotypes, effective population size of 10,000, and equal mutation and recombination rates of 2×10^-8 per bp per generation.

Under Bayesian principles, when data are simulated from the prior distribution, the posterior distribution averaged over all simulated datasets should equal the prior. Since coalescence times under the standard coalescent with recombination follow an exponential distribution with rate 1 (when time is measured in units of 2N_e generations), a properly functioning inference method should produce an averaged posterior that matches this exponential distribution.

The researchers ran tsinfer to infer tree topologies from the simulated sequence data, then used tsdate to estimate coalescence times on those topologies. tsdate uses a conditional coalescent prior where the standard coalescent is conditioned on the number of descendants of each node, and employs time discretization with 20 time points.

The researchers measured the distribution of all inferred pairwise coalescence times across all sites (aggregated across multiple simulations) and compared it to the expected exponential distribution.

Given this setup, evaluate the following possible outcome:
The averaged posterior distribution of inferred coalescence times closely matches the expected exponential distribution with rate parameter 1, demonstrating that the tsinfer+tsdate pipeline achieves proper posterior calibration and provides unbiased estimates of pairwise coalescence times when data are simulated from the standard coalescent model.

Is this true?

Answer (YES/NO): NO